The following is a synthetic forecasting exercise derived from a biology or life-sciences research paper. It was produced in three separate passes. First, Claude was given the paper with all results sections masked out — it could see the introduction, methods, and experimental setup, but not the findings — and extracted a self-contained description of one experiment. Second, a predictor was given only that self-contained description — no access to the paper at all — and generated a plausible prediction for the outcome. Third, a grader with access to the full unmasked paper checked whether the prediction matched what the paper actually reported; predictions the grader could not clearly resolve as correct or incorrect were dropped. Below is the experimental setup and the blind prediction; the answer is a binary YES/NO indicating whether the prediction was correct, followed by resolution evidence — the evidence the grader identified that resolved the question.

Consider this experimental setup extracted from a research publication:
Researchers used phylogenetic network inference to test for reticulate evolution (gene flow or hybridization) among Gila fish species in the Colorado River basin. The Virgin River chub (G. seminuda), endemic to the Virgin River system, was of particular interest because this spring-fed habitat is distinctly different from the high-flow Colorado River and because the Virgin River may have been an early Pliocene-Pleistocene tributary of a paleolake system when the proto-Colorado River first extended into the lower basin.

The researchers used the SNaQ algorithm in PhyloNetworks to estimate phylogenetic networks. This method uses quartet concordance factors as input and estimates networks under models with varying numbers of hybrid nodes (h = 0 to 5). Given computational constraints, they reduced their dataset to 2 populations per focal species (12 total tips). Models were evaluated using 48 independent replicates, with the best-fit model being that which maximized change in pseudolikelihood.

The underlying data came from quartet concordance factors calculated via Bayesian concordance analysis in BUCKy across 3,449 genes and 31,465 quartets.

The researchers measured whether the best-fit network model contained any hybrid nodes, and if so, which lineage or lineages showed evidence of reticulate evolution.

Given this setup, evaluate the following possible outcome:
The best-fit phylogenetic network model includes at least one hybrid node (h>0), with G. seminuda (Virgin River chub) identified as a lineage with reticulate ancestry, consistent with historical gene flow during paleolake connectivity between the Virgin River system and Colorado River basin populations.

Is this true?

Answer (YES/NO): YES